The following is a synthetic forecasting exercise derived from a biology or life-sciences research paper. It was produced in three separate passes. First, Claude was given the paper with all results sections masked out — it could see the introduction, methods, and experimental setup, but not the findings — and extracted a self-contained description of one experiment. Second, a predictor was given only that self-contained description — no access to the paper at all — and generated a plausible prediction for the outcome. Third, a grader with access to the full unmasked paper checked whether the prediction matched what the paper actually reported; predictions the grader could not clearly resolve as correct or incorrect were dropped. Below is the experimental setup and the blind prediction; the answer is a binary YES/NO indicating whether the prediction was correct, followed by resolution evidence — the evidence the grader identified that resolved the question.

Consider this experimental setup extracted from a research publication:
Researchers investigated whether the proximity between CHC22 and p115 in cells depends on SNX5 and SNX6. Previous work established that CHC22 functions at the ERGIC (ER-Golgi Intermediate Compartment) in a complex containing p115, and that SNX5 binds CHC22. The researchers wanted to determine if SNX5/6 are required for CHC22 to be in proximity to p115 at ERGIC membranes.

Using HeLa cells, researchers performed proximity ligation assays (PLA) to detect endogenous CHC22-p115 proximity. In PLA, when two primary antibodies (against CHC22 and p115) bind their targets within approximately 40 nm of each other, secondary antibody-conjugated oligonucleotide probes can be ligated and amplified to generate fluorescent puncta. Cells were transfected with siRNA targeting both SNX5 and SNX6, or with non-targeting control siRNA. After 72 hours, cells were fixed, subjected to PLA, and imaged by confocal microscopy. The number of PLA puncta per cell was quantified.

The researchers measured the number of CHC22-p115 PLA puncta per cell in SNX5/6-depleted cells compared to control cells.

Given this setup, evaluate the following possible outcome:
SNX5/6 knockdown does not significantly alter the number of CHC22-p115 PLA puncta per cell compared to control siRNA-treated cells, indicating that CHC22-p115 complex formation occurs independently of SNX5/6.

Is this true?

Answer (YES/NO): NO